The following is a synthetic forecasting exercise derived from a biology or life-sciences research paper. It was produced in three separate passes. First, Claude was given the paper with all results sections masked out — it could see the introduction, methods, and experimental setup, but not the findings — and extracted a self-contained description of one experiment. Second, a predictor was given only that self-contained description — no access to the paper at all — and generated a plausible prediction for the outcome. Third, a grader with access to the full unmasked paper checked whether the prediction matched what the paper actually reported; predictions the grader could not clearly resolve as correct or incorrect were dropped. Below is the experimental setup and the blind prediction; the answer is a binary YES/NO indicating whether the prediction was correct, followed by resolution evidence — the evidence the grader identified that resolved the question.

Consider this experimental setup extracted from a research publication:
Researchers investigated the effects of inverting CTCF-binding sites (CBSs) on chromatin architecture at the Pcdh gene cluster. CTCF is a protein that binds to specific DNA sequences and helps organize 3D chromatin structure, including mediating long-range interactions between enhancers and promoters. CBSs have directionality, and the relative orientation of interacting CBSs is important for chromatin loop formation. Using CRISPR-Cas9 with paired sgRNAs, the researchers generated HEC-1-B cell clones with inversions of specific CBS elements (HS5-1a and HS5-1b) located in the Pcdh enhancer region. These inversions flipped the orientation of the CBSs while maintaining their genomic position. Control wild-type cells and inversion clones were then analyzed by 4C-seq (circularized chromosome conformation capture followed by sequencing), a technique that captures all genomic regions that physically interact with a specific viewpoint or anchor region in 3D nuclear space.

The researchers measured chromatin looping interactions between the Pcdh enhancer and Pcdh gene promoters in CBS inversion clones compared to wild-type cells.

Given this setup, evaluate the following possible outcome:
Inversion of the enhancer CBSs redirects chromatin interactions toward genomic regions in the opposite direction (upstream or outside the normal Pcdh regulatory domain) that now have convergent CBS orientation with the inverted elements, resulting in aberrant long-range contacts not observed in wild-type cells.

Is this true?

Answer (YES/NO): NO